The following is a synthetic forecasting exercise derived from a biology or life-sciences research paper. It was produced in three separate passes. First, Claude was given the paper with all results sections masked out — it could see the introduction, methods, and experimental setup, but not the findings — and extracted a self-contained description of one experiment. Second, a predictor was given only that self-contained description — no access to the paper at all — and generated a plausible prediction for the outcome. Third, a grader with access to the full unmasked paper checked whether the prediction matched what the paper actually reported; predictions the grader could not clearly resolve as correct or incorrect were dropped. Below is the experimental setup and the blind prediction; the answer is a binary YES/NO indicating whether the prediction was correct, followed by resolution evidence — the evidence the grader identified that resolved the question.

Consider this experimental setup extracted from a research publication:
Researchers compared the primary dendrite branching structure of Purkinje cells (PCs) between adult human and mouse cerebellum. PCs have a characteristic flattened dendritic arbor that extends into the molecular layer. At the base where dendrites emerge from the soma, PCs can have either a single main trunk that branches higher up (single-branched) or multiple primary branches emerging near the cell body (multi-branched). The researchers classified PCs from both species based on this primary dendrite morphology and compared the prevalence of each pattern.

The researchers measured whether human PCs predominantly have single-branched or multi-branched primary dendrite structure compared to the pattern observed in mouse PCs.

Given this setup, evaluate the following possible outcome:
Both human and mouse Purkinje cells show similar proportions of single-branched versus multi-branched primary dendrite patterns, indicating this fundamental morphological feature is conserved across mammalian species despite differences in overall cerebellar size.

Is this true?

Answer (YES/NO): NO